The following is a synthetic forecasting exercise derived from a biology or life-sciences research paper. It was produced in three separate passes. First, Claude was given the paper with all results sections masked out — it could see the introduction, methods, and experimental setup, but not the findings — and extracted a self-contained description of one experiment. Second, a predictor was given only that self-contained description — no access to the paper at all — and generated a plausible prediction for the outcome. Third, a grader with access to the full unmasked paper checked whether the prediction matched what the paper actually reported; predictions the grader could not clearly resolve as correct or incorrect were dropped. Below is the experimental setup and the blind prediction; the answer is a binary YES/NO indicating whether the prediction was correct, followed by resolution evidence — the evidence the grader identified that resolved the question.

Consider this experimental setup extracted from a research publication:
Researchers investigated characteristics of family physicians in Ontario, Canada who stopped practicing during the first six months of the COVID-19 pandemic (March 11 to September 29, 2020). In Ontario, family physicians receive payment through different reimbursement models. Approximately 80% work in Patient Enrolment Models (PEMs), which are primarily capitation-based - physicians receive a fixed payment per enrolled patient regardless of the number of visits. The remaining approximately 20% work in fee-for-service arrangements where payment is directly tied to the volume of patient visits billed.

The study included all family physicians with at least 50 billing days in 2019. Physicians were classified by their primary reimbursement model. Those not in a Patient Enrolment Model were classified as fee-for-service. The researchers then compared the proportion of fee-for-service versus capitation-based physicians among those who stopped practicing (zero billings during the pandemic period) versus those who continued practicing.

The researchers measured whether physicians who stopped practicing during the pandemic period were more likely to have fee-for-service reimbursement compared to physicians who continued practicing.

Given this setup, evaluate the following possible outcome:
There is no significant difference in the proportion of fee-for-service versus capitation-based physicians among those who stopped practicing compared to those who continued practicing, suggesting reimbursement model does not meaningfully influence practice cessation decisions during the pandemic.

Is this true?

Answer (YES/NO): NO